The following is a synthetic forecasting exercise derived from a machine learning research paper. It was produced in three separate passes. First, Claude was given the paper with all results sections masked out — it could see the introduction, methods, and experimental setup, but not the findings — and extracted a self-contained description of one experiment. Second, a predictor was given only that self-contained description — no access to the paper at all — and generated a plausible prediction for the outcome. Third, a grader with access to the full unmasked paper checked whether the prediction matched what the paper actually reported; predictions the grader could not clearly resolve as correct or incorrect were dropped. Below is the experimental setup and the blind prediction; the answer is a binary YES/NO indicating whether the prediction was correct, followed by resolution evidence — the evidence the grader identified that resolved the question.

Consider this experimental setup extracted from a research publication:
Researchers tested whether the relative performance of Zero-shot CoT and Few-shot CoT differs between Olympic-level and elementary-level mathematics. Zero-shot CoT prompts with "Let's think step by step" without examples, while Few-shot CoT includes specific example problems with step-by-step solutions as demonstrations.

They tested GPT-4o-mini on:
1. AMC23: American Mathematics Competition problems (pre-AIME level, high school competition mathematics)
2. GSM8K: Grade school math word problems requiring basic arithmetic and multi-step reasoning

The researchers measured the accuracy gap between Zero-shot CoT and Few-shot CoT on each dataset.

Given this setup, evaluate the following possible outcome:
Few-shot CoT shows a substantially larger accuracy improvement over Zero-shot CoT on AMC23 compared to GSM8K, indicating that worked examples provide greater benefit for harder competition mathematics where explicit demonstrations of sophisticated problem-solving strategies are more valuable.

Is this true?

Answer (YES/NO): NO